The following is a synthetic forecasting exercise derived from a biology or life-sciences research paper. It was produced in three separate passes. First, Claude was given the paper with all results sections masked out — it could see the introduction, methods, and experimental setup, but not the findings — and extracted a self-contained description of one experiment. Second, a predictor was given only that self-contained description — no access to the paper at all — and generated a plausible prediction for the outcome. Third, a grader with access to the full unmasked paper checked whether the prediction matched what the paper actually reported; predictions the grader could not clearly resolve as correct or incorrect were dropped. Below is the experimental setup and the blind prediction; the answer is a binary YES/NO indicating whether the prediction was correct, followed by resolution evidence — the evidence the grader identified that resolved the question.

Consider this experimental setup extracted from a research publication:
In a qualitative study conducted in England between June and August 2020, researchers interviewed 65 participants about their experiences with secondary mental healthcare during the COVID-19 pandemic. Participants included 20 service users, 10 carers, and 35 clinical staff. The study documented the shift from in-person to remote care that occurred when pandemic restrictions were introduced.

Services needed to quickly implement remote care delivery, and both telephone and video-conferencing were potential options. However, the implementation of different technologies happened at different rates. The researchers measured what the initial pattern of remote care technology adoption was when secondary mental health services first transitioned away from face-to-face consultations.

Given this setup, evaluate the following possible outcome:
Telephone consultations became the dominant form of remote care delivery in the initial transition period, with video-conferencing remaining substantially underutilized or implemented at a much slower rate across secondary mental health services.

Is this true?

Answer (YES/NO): YES